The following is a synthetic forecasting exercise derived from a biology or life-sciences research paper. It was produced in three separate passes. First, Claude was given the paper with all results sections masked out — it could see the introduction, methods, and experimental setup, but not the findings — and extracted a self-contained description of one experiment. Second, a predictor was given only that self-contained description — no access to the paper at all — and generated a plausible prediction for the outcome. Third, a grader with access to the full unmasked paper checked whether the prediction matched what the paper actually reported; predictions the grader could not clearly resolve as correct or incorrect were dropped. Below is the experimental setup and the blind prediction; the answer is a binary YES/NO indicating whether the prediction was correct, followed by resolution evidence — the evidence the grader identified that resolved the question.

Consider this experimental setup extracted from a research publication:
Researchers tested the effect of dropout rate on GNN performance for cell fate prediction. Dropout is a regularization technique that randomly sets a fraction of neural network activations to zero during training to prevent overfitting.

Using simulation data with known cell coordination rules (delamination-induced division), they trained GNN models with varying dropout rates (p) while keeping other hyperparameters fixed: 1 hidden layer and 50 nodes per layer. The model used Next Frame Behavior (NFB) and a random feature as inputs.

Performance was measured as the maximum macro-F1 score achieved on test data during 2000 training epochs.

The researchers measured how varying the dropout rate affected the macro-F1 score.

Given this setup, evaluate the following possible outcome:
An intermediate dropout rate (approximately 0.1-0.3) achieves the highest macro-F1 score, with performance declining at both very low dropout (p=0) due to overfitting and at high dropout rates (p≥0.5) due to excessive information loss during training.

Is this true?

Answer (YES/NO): NO